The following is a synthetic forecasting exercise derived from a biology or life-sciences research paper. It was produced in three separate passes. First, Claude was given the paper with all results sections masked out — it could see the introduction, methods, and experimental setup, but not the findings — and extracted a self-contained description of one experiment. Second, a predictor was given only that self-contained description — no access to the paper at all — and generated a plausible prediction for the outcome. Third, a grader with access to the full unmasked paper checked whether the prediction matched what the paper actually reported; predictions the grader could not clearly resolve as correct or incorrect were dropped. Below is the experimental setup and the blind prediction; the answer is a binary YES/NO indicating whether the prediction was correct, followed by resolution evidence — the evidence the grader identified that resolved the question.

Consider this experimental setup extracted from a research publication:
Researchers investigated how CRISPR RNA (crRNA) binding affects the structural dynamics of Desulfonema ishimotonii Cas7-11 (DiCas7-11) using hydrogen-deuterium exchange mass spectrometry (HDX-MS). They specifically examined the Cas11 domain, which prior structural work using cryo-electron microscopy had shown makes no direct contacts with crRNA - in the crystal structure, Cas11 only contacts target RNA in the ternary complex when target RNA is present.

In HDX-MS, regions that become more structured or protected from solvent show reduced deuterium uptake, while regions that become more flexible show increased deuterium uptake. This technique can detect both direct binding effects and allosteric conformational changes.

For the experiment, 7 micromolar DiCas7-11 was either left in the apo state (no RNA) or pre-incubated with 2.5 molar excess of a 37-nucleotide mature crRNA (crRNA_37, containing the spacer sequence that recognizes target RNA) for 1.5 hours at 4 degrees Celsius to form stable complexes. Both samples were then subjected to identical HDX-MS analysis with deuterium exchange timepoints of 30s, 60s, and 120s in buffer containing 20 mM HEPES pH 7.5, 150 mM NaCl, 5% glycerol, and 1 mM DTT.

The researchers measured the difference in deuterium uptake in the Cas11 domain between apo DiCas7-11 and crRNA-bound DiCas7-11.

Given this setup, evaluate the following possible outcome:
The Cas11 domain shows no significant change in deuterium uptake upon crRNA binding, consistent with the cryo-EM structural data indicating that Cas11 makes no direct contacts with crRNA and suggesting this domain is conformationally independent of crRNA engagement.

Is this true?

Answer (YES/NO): NO